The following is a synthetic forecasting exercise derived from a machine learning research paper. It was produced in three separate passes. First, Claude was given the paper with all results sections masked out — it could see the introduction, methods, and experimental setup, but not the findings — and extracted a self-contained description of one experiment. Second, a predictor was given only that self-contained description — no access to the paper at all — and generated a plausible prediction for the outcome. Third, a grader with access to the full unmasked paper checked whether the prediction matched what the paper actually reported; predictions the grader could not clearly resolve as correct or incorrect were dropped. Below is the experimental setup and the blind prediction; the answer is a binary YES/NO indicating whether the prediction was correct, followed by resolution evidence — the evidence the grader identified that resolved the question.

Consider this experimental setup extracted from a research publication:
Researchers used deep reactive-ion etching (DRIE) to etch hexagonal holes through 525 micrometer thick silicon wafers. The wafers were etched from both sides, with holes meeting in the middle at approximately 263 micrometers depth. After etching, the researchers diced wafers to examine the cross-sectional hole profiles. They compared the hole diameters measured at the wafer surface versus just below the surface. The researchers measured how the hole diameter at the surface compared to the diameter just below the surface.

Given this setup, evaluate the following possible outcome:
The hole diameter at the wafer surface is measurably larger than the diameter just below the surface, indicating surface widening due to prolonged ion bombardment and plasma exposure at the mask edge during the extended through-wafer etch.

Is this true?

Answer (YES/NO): NO